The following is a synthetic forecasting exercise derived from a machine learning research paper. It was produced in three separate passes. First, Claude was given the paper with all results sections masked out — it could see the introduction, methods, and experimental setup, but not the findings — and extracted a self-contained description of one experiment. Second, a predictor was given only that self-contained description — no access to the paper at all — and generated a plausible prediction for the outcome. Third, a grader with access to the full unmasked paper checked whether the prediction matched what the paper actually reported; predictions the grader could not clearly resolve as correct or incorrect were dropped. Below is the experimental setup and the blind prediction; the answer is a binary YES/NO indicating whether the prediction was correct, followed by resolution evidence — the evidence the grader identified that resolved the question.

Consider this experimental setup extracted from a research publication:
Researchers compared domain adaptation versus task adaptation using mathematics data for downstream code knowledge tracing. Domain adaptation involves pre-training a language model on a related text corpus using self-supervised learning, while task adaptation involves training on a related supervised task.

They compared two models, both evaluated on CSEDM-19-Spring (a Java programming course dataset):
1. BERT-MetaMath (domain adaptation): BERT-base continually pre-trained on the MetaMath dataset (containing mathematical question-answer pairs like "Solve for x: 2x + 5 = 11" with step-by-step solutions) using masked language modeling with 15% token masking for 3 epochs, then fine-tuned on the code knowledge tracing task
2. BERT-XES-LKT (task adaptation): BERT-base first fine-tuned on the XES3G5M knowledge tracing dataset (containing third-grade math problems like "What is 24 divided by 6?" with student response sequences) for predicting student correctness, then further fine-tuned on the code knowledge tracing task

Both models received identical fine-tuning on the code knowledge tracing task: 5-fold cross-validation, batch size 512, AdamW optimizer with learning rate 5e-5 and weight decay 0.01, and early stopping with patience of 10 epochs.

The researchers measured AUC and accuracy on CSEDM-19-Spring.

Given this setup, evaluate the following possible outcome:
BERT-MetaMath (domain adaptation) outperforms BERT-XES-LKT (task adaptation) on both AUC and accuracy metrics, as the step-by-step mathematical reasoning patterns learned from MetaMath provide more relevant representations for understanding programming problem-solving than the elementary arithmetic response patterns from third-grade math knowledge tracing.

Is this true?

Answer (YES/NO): YES